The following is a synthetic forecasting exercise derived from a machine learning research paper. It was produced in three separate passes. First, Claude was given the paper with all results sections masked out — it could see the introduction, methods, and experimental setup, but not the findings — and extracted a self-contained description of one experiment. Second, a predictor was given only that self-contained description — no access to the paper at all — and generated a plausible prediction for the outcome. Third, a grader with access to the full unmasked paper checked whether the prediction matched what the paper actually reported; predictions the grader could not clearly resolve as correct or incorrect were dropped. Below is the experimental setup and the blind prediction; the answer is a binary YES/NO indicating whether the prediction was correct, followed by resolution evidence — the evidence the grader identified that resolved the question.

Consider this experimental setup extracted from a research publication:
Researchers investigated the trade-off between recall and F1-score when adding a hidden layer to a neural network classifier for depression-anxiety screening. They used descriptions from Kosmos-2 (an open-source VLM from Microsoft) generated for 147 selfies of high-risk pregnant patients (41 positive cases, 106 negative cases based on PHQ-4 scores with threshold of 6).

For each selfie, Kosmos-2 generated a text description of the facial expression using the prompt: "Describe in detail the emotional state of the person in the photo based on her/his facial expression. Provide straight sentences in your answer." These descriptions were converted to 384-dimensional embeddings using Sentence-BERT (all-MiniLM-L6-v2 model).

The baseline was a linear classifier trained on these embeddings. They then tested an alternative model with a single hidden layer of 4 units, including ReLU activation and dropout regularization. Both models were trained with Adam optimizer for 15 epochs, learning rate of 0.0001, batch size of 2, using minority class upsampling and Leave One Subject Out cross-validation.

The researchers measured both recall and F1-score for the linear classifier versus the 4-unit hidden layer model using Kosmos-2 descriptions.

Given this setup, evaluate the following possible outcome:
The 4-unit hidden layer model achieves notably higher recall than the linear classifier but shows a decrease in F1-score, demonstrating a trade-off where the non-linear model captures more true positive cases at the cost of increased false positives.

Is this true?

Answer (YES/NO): NO